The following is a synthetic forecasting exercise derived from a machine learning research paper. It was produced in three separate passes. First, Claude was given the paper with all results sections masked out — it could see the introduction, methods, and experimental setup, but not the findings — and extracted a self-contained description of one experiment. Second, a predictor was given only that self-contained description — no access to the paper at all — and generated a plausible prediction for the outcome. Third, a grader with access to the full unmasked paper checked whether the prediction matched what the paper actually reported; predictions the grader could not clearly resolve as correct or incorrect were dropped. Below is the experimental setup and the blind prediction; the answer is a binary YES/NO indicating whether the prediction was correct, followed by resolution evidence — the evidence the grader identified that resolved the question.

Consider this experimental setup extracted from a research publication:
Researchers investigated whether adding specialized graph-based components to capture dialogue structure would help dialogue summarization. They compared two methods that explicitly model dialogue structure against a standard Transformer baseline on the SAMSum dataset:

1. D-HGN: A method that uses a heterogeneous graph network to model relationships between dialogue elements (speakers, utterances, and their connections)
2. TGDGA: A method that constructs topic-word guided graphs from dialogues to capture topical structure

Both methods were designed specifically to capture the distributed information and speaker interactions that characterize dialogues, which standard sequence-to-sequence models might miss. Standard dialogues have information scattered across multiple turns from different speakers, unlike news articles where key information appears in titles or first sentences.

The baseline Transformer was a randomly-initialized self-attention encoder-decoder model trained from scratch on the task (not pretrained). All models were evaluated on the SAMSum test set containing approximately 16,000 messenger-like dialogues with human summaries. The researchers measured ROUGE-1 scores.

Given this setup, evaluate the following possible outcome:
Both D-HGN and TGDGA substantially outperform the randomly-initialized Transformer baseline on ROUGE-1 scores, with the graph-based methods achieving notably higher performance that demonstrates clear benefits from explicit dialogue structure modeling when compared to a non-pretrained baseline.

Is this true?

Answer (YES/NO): NO